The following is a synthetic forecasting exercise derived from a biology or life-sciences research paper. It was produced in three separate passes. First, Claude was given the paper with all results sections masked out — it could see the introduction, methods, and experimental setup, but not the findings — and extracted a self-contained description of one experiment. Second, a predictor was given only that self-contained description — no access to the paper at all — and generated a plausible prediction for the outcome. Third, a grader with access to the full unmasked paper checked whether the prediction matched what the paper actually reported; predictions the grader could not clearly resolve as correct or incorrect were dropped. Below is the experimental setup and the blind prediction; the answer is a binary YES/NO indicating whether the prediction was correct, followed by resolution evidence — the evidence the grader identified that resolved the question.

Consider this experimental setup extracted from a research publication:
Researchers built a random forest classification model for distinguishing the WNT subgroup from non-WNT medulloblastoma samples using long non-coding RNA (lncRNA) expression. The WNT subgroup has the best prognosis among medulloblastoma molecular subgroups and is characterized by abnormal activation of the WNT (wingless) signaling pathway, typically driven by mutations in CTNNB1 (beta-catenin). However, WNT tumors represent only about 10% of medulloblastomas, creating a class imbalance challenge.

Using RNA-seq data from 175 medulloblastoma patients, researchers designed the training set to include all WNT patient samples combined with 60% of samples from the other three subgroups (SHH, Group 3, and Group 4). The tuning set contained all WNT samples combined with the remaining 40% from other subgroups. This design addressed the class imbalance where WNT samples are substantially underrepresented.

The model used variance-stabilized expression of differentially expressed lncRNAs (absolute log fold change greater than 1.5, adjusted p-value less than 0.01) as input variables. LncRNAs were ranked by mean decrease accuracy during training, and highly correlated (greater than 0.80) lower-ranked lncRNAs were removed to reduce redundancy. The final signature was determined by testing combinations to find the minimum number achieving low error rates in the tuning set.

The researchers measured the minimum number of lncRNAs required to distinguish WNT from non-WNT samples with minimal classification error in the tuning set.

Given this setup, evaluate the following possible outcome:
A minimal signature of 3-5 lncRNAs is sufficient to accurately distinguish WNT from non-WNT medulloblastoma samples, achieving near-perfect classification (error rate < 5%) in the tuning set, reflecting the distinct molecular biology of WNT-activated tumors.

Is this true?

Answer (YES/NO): NO